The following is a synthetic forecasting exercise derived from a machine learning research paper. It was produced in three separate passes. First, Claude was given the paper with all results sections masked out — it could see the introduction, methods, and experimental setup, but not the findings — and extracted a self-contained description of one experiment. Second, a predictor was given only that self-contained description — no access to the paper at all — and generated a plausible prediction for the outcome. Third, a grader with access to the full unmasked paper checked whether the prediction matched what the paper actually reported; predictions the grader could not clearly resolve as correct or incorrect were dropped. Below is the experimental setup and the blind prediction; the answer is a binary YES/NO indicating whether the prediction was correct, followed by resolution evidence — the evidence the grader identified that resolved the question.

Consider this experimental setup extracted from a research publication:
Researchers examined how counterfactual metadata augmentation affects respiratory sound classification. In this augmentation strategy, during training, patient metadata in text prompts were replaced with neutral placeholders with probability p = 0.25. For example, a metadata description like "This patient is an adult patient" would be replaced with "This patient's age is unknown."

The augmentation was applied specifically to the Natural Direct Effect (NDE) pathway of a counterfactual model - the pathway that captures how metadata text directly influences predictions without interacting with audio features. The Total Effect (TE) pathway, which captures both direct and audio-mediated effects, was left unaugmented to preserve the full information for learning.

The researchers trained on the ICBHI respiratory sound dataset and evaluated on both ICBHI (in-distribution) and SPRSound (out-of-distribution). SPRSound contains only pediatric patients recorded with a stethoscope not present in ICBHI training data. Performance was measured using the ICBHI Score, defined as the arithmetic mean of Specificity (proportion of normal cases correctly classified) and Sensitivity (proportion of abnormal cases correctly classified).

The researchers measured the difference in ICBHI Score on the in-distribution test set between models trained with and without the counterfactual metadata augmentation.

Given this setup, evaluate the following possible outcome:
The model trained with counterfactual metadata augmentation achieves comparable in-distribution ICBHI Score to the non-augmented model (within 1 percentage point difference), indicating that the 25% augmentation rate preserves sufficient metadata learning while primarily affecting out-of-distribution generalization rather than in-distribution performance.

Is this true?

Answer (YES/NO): YES